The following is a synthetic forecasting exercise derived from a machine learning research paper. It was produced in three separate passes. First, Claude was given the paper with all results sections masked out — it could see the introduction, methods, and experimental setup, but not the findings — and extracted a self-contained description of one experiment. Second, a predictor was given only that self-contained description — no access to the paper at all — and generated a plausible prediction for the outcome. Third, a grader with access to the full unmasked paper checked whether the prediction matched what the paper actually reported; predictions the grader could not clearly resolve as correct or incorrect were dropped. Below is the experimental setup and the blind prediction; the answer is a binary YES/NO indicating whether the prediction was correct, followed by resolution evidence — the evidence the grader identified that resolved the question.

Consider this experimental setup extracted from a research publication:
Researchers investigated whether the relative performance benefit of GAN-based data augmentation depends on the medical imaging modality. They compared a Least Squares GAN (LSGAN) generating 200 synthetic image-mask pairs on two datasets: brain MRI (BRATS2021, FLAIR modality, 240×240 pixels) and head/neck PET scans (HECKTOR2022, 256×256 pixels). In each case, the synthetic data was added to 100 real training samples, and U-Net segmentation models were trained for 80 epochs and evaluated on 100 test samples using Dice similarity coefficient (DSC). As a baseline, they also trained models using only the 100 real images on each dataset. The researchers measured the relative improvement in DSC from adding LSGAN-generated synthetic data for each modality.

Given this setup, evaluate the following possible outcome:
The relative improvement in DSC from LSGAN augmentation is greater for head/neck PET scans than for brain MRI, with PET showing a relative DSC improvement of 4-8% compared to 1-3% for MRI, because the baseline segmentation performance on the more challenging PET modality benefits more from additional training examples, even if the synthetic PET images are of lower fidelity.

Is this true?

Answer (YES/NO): NO